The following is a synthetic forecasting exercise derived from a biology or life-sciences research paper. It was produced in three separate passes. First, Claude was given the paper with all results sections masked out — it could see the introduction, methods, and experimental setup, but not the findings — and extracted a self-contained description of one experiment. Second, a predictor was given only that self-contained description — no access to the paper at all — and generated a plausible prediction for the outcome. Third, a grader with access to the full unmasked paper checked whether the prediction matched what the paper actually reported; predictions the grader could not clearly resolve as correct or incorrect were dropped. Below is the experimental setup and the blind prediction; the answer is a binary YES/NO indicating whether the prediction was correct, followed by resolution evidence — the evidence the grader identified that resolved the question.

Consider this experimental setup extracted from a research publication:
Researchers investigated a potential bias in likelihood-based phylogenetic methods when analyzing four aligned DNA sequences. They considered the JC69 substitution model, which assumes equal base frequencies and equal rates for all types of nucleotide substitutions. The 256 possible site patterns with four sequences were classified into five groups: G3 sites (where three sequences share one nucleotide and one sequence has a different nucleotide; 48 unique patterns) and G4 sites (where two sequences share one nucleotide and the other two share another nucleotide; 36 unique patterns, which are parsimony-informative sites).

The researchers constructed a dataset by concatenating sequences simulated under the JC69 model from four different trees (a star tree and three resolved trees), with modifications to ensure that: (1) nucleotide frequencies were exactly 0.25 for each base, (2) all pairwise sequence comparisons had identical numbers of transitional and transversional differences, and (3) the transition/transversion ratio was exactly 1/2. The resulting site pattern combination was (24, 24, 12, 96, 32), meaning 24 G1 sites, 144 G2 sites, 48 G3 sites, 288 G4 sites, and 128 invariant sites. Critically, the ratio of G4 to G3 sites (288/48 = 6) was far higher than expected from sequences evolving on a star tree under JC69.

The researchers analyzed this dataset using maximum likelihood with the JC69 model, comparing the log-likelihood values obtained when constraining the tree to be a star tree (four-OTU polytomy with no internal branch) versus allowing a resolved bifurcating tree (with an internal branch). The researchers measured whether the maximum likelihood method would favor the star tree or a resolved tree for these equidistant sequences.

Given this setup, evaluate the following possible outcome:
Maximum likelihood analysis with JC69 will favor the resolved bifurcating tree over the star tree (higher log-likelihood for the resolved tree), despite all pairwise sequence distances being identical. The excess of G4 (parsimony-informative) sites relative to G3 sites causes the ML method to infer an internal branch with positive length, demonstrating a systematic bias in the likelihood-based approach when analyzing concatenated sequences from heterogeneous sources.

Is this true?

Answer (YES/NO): YES